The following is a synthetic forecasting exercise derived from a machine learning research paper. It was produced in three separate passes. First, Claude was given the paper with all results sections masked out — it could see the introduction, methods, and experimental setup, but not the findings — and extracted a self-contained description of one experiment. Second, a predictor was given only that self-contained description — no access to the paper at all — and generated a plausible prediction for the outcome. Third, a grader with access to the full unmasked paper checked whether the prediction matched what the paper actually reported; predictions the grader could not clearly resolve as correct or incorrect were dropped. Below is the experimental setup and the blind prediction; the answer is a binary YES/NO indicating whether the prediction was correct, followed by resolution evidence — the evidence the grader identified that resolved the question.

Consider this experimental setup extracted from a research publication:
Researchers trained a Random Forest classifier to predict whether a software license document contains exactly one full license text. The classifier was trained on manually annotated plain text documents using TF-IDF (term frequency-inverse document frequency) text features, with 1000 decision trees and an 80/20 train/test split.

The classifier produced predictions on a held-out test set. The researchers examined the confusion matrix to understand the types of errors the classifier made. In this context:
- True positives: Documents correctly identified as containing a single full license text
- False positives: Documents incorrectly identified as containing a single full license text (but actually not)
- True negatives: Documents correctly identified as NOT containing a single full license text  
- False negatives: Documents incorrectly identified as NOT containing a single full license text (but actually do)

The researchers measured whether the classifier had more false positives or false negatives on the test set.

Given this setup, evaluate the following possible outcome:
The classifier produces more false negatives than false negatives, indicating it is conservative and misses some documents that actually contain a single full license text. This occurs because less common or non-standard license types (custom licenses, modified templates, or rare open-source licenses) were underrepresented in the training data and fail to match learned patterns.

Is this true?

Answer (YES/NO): NO